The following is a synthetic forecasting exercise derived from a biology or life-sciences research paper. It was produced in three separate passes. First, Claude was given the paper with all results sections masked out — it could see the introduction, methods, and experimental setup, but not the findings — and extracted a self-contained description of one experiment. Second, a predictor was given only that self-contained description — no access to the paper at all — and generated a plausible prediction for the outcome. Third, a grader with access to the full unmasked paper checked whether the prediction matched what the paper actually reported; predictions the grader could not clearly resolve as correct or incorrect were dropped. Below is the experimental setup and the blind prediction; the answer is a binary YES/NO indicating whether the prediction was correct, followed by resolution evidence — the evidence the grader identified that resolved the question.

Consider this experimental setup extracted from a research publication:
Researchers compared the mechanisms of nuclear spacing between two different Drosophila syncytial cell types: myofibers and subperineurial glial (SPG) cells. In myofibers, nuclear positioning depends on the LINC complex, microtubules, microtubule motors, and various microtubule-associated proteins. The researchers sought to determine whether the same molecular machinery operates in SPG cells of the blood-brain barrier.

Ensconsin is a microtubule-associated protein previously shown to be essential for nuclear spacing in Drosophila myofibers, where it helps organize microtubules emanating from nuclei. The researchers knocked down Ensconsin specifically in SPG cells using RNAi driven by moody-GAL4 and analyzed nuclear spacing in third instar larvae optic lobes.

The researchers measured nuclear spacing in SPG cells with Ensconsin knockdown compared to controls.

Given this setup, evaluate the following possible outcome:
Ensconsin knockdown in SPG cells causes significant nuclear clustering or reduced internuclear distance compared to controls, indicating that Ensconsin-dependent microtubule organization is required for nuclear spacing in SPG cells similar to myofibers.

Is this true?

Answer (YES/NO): NO